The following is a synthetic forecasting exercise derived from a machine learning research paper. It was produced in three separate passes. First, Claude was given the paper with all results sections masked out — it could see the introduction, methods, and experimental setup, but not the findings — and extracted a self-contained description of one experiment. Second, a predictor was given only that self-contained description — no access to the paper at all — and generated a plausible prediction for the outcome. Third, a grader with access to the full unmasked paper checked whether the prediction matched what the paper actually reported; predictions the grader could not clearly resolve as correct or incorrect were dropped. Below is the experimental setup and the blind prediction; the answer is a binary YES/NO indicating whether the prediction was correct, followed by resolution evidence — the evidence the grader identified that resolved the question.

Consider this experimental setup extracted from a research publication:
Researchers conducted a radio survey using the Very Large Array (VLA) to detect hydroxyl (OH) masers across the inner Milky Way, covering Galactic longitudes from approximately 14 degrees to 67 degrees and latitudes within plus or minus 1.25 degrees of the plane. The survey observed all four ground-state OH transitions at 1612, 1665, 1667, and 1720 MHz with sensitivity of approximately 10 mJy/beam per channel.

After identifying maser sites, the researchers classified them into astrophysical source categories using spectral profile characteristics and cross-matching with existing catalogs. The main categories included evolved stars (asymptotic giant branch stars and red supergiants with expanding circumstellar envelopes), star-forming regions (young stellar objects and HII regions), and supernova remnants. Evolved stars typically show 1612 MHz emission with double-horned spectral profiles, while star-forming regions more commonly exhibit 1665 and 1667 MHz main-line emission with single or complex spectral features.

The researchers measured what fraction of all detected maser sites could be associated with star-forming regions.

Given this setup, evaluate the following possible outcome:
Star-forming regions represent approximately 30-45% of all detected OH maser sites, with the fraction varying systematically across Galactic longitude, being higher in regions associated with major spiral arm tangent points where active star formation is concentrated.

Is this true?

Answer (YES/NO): NO